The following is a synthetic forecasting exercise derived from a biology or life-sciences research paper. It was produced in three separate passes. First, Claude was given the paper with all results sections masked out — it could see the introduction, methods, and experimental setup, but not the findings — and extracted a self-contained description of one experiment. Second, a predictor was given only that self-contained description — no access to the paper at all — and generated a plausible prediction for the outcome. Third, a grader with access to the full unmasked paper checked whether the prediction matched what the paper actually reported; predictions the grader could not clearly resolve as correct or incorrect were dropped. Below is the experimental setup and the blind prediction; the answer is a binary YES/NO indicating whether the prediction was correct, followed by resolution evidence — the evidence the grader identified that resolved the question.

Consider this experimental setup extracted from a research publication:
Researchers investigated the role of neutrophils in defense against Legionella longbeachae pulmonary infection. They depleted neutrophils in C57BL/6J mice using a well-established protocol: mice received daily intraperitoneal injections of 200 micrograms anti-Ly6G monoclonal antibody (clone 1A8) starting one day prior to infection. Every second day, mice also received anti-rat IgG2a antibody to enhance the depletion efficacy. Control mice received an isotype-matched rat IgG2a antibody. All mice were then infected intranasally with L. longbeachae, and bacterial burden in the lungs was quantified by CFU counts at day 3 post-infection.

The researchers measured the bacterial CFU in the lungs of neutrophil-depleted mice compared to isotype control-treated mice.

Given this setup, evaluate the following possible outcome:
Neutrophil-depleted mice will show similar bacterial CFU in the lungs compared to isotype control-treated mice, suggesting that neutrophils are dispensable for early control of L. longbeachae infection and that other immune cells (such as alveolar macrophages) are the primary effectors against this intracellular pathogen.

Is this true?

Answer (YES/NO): NO